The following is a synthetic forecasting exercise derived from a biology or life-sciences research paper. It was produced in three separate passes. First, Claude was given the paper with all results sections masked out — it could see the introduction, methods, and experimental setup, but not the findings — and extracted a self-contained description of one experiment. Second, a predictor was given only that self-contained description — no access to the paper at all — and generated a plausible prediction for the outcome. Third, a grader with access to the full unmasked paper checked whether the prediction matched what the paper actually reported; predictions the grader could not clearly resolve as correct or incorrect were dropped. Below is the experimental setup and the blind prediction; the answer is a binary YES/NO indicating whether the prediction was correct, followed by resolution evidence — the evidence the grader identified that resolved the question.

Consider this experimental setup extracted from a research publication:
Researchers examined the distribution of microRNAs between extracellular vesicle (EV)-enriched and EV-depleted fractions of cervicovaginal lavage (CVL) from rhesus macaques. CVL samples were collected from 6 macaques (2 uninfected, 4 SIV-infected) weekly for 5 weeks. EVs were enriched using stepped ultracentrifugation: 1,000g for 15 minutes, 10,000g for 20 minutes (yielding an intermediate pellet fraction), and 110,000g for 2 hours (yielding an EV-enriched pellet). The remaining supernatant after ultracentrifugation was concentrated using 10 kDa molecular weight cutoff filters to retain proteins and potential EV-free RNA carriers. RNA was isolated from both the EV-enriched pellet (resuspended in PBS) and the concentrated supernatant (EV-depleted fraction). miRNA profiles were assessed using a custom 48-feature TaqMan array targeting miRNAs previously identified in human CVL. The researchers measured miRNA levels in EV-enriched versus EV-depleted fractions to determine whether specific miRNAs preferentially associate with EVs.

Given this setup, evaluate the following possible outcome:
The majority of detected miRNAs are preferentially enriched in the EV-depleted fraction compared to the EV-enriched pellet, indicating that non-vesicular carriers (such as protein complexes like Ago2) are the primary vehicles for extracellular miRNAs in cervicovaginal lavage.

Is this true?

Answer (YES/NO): YES